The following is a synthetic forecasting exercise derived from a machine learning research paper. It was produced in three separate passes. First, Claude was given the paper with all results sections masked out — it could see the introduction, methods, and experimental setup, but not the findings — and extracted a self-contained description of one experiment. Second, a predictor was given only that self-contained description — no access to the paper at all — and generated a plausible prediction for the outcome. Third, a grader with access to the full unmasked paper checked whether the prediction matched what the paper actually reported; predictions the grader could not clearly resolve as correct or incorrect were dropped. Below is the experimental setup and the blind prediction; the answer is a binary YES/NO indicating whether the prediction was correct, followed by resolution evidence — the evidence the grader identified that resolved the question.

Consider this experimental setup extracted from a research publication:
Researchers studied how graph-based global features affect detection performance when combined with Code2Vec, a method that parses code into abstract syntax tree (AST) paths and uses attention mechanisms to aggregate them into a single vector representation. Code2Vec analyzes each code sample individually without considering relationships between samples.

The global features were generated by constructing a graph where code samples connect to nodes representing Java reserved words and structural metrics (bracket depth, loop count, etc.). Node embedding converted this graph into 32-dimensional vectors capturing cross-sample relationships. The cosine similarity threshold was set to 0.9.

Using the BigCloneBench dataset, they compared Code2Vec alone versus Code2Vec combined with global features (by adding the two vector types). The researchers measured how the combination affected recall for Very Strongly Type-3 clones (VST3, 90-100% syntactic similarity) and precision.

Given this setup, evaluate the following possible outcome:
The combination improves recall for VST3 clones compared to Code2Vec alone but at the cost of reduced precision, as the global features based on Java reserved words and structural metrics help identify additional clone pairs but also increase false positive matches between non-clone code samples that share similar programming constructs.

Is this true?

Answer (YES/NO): NO